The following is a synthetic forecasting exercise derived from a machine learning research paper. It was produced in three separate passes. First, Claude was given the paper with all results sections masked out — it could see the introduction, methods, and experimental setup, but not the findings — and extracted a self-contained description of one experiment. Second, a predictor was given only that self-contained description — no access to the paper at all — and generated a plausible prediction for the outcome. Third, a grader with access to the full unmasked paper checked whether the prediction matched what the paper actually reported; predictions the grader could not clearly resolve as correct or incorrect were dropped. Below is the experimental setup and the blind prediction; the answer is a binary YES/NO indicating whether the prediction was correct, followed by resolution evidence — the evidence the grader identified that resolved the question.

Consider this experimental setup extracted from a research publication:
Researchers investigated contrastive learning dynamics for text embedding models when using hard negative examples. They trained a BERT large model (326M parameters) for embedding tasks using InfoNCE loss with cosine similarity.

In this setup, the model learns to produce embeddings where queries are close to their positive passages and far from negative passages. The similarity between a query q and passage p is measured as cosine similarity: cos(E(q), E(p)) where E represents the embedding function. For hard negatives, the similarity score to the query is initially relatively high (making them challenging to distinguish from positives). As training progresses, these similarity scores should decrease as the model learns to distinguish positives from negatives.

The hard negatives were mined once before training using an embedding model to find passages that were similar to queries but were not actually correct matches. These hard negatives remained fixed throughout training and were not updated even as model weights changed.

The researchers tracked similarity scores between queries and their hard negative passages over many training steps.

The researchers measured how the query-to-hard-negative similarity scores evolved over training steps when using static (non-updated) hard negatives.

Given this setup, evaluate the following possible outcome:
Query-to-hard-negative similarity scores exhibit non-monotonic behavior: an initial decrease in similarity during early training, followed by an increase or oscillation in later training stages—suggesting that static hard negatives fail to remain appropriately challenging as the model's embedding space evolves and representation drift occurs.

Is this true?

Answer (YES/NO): YES